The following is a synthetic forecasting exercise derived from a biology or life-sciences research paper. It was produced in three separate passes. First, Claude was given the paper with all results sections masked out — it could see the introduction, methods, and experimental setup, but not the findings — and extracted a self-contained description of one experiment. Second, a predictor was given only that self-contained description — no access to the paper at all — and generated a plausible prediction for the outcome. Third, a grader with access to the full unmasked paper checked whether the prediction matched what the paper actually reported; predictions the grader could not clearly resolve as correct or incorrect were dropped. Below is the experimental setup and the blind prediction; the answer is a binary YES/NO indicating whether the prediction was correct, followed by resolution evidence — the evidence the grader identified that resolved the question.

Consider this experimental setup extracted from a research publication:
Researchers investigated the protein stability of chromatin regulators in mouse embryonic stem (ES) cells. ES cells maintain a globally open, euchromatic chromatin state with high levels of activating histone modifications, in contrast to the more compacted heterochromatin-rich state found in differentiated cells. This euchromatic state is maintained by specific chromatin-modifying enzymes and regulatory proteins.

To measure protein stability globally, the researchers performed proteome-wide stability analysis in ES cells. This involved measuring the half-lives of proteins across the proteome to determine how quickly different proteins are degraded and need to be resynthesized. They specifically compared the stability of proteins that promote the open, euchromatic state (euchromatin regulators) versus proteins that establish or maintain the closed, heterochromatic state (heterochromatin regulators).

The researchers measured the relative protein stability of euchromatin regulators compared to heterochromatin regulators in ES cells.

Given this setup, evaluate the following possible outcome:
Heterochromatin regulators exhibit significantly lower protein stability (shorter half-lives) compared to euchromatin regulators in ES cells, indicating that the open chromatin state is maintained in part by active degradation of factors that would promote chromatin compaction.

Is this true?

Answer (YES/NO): NO